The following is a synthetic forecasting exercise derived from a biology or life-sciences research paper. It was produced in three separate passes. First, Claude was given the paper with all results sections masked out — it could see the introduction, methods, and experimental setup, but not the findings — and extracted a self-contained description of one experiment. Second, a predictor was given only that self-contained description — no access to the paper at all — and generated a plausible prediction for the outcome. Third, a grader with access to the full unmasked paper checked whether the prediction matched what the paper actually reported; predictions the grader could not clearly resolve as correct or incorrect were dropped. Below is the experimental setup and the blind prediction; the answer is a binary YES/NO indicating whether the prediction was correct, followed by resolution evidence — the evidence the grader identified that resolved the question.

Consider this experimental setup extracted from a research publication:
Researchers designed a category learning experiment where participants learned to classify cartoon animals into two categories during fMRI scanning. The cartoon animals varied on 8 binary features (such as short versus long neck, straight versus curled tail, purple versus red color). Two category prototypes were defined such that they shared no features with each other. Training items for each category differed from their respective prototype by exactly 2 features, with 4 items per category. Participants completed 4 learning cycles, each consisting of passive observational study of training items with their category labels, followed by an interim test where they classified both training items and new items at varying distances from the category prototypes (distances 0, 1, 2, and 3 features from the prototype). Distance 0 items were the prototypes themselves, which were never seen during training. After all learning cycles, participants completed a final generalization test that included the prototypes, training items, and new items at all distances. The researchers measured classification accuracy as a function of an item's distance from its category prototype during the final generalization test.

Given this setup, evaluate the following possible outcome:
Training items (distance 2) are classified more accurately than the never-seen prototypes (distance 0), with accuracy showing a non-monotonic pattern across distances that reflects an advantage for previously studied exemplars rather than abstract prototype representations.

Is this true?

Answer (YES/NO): NO